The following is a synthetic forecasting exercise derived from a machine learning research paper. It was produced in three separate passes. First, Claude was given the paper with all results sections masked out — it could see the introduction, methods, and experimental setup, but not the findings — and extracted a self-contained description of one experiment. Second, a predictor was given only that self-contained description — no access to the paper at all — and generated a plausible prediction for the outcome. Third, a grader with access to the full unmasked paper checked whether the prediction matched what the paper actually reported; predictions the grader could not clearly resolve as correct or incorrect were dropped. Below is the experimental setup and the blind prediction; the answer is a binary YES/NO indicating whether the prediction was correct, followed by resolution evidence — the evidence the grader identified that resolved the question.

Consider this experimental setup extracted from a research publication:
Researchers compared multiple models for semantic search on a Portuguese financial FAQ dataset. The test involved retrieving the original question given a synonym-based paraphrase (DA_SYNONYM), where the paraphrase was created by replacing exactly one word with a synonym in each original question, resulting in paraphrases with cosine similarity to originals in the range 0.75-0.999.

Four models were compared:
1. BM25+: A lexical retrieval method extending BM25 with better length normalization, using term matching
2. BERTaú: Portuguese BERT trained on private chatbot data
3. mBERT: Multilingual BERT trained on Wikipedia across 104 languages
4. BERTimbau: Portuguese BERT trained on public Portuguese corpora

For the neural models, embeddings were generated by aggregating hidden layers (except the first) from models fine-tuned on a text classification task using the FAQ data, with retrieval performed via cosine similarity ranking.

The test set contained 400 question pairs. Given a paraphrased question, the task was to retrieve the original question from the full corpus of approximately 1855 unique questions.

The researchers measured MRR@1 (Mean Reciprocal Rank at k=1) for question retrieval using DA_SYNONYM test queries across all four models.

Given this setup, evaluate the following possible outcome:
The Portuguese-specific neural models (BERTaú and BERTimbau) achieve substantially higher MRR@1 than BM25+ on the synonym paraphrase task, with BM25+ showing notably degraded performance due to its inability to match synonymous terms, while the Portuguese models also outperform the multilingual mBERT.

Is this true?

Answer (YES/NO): NO